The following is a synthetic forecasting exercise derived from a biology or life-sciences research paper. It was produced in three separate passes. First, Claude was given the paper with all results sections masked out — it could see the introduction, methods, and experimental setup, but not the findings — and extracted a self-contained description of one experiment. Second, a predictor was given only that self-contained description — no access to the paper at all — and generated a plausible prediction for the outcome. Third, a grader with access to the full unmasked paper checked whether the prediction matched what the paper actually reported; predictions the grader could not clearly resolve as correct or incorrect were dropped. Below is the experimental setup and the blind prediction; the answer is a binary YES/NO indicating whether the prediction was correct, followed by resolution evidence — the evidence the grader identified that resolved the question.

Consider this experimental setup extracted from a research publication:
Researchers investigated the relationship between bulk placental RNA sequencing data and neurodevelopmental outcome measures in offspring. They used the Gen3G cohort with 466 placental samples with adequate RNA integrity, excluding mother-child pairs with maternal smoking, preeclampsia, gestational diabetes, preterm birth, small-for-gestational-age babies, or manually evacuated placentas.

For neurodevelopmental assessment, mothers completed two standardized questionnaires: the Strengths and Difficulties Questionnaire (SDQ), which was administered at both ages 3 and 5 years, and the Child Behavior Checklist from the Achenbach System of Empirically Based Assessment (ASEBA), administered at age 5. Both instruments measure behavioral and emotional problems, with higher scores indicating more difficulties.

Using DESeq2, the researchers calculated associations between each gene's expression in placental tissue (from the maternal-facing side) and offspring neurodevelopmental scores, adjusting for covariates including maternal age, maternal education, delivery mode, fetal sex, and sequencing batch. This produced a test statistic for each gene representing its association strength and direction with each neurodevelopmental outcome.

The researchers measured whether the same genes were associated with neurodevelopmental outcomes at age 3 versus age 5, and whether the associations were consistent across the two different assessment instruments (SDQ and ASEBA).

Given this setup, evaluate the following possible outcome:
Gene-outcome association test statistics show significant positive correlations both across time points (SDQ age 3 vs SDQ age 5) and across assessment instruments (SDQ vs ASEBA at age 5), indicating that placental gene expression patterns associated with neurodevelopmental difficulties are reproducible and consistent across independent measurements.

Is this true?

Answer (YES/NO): YES